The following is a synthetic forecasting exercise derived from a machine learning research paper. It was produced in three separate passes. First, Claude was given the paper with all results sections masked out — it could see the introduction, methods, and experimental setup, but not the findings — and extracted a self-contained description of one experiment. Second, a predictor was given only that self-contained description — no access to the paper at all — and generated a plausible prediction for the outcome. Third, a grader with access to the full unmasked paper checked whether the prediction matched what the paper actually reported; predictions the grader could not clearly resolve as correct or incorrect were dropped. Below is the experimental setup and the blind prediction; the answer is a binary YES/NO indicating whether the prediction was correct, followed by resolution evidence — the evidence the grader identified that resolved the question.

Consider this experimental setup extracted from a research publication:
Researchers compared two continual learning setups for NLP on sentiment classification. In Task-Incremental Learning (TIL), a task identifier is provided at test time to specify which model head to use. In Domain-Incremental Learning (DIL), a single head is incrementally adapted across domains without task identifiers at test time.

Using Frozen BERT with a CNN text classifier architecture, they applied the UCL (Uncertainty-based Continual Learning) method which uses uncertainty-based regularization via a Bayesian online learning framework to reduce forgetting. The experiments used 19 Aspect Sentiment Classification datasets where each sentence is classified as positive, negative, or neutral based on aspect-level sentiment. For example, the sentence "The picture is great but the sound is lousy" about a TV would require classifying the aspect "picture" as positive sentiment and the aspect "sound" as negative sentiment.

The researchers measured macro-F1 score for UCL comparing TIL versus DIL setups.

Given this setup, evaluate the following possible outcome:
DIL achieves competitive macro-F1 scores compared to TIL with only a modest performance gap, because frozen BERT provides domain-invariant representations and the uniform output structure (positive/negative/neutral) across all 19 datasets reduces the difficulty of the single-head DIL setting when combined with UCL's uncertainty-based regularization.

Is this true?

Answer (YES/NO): NO